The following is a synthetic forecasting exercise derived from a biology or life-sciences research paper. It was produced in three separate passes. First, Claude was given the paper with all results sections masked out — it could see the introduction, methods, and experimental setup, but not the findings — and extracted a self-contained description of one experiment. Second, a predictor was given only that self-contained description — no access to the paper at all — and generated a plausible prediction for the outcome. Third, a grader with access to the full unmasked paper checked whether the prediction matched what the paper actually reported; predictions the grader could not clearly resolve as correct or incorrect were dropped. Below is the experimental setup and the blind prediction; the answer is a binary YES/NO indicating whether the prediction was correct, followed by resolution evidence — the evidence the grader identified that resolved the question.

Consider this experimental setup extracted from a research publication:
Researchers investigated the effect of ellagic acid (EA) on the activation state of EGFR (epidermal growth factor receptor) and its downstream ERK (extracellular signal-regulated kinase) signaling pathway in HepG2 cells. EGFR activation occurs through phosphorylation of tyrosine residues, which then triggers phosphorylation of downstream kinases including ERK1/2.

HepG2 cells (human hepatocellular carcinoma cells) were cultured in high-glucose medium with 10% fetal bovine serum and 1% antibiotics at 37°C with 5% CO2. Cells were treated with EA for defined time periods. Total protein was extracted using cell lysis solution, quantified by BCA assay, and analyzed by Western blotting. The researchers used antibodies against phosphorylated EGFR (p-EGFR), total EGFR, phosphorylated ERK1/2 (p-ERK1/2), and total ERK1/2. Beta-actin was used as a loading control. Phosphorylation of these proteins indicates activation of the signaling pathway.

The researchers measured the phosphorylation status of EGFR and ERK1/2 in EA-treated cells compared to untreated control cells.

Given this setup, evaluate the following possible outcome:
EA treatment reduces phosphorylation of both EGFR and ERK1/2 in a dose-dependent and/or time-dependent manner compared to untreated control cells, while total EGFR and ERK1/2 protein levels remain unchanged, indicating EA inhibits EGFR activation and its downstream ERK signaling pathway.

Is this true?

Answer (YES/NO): NO